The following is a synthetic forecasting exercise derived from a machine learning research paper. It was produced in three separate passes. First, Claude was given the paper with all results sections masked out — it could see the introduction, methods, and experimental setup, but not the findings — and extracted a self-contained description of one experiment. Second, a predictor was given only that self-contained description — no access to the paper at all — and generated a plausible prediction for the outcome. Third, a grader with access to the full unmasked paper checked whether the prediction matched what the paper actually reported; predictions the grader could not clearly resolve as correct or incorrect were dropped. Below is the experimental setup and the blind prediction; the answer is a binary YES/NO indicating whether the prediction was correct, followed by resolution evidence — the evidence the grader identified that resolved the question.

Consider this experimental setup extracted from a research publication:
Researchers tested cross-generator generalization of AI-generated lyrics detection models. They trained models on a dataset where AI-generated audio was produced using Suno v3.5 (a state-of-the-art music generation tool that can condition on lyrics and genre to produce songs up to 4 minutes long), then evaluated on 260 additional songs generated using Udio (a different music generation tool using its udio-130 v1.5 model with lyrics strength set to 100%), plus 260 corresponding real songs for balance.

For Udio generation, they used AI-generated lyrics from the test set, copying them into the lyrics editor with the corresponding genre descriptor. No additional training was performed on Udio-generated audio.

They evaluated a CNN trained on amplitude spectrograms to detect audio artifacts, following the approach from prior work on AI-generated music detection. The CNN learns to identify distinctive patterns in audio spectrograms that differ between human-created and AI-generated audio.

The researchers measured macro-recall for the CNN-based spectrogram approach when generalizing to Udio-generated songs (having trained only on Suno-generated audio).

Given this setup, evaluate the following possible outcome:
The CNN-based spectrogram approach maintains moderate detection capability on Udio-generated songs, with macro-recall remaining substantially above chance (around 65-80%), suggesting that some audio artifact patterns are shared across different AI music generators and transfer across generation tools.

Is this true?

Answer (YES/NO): NO